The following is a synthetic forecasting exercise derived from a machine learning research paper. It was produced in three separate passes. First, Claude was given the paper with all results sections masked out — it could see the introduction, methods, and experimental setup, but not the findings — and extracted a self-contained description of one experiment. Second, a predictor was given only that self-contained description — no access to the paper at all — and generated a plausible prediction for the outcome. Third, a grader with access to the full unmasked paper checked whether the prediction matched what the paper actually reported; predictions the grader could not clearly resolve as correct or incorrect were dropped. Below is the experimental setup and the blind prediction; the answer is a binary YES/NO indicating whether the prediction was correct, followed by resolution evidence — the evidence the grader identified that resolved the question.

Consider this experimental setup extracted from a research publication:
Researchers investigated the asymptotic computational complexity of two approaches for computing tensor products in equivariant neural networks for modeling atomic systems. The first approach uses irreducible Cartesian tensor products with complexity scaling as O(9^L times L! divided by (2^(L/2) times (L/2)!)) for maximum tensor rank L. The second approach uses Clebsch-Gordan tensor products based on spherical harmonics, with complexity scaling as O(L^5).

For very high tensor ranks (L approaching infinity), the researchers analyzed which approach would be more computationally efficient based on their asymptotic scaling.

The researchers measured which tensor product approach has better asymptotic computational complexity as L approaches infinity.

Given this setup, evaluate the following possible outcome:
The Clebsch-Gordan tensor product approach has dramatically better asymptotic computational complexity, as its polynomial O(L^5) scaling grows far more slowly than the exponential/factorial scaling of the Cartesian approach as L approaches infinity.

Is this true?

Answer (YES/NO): YES